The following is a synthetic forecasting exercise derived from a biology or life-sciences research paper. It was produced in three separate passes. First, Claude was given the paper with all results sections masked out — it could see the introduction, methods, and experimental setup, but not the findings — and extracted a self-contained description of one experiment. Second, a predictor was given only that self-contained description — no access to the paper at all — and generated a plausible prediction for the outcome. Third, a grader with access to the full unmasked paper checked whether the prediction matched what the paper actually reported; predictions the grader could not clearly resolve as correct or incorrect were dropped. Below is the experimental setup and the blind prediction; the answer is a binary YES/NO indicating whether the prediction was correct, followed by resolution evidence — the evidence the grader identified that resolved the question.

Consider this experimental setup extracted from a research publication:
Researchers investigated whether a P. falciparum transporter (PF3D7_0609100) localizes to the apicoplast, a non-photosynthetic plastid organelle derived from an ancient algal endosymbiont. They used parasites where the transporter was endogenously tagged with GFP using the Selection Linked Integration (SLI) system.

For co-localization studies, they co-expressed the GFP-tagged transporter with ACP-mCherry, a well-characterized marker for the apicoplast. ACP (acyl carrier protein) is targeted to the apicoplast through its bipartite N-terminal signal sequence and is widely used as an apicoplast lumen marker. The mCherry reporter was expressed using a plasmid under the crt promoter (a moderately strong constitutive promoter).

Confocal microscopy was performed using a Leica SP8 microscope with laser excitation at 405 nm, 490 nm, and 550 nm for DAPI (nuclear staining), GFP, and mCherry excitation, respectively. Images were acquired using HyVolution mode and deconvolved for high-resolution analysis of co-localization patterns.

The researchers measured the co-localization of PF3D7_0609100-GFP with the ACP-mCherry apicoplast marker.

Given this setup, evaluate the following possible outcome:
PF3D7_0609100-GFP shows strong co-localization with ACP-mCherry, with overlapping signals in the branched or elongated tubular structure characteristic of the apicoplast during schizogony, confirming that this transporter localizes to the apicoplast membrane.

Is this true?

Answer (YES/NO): NO